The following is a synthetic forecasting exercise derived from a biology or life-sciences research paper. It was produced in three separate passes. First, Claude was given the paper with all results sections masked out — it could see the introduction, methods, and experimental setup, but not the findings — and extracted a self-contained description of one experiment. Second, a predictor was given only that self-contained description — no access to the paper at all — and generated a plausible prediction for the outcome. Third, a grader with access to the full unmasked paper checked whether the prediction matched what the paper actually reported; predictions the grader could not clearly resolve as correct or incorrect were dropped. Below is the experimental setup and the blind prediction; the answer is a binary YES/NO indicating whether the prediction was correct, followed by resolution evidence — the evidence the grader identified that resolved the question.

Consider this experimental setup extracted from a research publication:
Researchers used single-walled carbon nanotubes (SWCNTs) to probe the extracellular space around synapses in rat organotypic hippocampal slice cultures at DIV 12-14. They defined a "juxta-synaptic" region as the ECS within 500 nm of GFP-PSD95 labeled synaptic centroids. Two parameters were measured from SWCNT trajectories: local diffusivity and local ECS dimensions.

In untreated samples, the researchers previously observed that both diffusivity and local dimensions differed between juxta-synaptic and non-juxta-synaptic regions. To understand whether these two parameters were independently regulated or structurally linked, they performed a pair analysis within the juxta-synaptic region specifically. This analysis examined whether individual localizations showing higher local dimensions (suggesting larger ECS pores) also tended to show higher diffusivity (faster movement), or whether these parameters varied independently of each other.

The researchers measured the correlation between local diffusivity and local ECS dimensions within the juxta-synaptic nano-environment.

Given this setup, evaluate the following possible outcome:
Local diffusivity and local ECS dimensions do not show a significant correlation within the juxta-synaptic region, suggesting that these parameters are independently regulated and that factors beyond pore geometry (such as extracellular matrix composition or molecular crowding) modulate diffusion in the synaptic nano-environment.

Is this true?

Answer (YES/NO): YES